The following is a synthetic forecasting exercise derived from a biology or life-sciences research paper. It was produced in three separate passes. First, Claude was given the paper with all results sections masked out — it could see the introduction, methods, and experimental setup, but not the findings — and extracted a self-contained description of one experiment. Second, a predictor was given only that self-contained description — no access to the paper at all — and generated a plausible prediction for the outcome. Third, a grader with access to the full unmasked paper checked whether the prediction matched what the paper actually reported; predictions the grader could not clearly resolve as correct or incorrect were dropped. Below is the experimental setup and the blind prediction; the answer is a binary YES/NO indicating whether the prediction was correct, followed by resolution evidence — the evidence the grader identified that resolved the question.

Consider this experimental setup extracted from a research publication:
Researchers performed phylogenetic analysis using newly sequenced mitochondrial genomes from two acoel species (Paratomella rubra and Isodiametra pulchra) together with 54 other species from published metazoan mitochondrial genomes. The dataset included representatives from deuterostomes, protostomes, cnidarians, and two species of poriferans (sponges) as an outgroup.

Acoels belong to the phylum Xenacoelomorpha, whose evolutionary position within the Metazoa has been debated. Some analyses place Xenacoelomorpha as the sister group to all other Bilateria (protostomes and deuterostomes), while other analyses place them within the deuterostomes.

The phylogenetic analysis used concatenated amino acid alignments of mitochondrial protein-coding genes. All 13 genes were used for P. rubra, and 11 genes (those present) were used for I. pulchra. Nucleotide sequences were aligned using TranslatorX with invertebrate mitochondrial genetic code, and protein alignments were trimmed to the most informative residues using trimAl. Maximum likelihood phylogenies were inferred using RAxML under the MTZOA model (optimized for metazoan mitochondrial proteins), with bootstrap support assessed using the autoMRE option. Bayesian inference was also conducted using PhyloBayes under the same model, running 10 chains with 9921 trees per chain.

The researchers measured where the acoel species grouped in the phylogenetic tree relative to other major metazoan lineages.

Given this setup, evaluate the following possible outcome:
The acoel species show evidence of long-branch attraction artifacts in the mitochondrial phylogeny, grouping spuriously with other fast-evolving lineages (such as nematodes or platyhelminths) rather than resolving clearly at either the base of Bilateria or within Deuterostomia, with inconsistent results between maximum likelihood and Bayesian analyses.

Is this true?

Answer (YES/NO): NO